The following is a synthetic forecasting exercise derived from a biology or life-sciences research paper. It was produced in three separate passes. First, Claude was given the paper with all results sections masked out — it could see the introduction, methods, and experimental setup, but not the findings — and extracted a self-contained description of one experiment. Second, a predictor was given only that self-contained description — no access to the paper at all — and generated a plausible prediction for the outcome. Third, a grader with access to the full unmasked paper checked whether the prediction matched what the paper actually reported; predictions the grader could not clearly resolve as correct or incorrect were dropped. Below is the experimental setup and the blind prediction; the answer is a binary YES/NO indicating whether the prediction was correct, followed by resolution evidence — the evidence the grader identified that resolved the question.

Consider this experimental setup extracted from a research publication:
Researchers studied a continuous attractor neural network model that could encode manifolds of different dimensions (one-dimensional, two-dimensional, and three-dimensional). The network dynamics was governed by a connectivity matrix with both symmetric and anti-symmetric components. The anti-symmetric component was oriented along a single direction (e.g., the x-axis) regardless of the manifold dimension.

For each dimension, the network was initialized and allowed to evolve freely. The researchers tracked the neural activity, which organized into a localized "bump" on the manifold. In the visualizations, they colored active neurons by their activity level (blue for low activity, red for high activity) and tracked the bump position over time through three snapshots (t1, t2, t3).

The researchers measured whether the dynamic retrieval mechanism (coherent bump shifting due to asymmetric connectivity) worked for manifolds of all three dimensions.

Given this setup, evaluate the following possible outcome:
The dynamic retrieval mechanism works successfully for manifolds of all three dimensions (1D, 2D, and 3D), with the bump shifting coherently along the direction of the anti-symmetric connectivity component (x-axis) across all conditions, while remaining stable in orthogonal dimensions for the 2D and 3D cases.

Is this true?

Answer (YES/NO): YES